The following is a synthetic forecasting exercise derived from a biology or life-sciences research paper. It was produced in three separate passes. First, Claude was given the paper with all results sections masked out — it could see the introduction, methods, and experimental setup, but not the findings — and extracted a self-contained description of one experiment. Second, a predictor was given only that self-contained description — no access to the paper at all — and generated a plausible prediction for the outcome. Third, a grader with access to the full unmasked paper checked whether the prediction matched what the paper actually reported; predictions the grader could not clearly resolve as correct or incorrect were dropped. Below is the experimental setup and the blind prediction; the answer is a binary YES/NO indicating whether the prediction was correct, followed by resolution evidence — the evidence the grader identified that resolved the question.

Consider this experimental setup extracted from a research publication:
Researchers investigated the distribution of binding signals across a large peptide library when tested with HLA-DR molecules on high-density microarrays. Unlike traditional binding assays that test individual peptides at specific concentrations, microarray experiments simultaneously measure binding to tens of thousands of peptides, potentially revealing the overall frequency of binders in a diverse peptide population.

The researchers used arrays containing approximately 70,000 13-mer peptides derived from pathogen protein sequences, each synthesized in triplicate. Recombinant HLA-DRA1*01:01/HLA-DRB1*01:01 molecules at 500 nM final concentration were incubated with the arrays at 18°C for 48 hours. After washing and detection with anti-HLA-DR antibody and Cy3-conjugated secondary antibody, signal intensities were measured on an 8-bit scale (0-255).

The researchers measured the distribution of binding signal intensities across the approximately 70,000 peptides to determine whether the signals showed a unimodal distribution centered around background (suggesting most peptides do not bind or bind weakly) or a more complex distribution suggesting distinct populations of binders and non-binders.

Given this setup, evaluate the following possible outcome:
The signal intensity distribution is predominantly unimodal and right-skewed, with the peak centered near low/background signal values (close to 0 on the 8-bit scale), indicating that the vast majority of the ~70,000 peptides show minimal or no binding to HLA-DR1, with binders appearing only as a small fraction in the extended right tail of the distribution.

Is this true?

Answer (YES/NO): YES